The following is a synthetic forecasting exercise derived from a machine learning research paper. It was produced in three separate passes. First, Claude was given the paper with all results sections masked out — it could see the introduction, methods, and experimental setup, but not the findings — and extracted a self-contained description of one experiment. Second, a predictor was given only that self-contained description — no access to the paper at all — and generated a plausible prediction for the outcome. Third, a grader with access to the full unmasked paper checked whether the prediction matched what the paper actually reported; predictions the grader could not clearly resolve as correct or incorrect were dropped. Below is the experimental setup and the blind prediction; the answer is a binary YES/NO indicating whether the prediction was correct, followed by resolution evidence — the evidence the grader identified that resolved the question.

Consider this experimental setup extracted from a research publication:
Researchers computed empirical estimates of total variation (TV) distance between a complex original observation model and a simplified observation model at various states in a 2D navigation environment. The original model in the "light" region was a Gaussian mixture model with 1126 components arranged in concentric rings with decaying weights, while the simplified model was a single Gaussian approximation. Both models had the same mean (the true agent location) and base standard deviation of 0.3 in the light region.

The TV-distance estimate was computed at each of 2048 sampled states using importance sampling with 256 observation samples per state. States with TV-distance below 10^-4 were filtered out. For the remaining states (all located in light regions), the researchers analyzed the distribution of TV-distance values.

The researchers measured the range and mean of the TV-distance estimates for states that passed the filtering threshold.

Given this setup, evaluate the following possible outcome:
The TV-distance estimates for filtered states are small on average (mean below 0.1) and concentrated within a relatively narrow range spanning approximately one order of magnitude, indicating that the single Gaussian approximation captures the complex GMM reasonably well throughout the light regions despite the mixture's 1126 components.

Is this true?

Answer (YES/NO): NO